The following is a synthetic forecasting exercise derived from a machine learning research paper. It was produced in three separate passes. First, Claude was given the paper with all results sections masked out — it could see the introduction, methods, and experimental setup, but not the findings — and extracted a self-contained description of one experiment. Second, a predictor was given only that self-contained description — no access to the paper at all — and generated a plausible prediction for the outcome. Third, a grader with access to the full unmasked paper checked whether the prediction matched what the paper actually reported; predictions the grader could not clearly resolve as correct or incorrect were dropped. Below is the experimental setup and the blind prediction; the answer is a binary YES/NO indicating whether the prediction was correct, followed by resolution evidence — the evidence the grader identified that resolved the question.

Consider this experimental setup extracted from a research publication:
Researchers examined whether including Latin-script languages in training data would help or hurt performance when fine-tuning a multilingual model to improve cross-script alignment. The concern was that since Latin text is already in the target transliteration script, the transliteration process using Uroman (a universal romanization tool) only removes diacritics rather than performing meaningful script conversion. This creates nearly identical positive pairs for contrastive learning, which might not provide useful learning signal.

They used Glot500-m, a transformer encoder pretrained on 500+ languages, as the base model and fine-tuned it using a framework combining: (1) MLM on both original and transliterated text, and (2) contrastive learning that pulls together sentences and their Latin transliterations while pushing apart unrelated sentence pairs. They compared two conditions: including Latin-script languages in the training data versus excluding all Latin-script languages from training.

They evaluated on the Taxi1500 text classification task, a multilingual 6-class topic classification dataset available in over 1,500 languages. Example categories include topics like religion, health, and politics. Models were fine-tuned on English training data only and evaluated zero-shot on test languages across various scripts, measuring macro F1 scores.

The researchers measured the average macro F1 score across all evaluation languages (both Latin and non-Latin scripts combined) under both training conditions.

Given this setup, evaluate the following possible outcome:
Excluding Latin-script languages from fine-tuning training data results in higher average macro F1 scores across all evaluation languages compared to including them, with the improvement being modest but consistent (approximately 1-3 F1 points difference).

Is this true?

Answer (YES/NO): NO